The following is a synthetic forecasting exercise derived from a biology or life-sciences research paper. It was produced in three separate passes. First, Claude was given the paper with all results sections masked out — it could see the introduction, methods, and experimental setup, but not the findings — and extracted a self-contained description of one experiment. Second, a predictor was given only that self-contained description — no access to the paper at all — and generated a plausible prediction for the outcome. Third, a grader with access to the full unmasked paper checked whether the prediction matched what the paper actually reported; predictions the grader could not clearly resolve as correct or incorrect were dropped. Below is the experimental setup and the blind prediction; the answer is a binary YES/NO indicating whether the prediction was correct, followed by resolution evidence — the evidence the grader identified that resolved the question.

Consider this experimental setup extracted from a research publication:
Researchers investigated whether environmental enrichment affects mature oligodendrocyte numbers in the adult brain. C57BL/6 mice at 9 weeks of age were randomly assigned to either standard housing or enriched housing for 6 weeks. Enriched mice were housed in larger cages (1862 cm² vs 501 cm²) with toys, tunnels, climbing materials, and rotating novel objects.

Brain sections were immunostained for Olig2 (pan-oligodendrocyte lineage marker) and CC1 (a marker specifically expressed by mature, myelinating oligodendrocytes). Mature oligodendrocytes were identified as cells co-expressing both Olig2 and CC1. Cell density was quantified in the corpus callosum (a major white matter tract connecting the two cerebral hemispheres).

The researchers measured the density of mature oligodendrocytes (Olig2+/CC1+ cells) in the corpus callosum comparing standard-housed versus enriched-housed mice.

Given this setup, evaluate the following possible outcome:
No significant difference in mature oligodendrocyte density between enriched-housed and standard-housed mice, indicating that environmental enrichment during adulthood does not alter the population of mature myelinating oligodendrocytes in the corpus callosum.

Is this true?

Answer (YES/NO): NO